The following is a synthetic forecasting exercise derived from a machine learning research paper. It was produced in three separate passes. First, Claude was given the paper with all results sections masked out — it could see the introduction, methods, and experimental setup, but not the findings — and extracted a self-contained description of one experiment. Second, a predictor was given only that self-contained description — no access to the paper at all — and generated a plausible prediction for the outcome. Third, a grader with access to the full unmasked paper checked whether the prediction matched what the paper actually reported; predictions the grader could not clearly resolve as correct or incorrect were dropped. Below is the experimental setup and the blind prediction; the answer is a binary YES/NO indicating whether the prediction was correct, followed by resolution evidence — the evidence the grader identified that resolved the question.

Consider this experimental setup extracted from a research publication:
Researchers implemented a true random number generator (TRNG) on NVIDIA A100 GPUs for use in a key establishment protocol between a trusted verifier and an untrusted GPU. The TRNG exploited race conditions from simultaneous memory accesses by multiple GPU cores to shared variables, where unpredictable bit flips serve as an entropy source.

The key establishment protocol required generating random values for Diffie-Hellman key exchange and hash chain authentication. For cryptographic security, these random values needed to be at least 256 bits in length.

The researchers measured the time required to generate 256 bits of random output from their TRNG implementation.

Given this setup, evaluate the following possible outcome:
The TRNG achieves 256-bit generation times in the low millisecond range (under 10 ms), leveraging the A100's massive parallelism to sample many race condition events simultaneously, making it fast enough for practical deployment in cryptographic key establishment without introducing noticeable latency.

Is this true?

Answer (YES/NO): YES